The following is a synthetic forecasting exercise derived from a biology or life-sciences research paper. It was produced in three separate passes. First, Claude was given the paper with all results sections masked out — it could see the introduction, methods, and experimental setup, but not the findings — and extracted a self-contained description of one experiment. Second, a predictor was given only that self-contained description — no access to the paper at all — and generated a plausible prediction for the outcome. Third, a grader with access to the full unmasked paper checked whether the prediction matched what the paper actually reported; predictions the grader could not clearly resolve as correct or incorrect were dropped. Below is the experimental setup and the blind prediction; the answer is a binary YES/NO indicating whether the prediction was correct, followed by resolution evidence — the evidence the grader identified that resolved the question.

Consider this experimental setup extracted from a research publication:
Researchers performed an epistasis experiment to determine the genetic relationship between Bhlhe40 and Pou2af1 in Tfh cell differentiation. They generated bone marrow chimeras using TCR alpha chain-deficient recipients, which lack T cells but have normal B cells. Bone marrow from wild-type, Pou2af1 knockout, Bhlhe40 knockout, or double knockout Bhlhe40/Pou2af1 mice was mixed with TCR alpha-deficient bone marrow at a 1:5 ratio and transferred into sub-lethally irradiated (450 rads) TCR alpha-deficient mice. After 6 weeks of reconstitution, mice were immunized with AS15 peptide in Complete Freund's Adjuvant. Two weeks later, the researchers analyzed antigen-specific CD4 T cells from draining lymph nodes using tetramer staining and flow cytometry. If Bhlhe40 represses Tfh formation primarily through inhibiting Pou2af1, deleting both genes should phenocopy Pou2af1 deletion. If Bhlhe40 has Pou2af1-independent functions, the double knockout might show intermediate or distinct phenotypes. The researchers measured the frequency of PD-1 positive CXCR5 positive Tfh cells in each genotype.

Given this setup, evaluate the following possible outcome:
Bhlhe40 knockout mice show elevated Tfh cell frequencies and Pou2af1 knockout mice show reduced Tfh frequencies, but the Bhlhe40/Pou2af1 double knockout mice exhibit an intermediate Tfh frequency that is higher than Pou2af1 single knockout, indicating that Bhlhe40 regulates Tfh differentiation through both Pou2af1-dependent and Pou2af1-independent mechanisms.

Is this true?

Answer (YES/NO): NO